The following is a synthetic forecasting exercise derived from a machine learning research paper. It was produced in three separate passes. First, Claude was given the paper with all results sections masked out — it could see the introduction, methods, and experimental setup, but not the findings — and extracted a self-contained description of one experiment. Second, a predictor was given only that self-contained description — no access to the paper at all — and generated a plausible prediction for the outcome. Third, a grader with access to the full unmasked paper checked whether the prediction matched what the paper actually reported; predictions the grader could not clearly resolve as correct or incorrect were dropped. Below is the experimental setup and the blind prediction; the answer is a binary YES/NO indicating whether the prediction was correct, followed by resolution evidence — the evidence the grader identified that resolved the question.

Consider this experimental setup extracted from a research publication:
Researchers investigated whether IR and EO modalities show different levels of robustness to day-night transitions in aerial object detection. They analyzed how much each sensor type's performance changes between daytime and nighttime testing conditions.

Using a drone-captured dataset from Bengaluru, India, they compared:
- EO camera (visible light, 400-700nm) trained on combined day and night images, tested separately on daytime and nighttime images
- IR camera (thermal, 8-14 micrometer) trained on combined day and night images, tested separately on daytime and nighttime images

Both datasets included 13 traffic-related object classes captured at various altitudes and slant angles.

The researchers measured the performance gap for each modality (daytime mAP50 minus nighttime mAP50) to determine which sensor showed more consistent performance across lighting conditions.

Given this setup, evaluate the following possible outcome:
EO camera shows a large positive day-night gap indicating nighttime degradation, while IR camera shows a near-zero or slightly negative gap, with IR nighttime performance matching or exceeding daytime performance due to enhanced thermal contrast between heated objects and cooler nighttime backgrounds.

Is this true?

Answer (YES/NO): NO